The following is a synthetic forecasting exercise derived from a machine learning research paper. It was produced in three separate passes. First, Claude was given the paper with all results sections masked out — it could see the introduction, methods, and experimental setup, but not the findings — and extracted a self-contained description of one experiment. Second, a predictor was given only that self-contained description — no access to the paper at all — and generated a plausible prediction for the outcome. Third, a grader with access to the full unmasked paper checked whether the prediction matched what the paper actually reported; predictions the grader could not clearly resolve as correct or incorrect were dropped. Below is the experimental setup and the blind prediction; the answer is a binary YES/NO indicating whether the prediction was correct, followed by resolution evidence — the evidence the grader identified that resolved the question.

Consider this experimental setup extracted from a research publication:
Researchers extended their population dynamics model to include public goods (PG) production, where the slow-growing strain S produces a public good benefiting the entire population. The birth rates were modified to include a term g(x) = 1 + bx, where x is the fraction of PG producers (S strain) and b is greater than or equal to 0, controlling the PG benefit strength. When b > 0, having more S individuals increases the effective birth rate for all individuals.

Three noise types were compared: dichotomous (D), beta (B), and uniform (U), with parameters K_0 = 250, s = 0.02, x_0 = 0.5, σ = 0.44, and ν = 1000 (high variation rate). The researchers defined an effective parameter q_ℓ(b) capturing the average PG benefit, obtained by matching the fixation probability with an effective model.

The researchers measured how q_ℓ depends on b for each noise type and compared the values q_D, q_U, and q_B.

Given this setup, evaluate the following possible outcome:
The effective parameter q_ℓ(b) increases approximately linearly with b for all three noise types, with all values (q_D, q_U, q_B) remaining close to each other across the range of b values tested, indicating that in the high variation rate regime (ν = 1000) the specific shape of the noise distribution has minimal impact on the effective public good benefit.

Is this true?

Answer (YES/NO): NO